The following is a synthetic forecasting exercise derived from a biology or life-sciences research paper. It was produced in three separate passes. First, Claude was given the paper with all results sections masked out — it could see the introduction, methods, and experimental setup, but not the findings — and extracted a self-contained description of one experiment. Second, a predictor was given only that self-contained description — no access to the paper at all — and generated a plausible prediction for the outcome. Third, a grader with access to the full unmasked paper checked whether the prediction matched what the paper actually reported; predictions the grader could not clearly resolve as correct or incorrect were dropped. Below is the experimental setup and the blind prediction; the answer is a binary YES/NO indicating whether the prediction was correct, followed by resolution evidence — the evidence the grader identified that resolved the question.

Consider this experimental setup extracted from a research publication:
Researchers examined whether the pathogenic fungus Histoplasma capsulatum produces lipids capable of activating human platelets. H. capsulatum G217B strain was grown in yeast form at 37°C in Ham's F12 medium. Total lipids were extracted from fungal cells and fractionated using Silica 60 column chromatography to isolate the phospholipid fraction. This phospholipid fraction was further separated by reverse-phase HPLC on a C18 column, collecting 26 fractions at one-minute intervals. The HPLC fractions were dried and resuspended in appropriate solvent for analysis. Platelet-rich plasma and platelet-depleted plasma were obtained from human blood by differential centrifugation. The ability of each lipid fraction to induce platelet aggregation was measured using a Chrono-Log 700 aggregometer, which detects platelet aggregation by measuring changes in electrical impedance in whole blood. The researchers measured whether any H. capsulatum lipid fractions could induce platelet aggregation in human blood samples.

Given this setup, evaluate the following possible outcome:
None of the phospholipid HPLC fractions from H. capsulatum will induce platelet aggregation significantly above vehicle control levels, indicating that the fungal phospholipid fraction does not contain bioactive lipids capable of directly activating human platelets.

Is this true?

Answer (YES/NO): NO